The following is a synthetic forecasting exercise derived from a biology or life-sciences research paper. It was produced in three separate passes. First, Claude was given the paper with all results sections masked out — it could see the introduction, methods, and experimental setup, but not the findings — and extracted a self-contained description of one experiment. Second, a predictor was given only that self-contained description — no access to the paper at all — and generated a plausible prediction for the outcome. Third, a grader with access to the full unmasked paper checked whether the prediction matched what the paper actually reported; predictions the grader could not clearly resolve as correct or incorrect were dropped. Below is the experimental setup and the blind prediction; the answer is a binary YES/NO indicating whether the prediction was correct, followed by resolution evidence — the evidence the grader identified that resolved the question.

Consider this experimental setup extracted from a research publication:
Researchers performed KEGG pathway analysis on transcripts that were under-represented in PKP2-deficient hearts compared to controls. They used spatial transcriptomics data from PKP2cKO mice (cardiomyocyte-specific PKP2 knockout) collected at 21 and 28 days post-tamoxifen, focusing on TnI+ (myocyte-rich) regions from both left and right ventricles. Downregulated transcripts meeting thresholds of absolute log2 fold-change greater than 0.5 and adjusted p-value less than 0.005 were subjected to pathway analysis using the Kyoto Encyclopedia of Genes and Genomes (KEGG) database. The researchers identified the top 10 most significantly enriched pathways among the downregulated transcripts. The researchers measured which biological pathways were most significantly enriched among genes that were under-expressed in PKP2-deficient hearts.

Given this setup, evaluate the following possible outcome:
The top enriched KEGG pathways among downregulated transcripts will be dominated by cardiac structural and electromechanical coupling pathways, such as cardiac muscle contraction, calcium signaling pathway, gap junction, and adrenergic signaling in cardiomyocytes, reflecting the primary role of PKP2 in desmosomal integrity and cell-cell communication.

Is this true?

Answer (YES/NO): NO